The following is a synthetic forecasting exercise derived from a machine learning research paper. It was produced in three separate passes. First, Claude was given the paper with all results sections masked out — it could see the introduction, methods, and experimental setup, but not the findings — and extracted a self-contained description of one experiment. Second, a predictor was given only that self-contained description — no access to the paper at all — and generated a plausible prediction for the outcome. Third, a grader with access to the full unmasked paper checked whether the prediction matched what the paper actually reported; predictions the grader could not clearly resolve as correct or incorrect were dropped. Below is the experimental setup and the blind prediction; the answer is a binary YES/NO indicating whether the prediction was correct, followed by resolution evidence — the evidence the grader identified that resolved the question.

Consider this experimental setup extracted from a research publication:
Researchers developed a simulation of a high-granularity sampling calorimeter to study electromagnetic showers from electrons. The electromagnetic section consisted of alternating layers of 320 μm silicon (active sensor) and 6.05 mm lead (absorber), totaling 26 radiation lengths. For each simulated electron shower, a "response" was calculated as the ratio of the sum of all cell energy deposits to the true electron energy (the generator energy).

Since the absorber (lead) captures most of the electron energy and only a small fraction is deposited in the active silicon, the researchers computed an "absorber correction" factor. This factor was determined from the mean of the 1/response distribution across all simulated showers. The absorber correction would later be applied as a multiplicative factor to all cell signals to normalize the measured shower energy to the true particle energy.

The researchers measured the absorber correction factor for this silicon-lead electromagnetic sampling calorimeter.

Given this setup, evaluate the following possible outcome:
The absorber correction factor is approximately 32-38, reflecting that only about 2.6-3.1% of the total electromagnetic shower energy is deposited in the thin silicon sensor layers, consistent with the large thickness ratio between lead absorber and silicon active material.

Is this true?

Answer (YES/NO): NO